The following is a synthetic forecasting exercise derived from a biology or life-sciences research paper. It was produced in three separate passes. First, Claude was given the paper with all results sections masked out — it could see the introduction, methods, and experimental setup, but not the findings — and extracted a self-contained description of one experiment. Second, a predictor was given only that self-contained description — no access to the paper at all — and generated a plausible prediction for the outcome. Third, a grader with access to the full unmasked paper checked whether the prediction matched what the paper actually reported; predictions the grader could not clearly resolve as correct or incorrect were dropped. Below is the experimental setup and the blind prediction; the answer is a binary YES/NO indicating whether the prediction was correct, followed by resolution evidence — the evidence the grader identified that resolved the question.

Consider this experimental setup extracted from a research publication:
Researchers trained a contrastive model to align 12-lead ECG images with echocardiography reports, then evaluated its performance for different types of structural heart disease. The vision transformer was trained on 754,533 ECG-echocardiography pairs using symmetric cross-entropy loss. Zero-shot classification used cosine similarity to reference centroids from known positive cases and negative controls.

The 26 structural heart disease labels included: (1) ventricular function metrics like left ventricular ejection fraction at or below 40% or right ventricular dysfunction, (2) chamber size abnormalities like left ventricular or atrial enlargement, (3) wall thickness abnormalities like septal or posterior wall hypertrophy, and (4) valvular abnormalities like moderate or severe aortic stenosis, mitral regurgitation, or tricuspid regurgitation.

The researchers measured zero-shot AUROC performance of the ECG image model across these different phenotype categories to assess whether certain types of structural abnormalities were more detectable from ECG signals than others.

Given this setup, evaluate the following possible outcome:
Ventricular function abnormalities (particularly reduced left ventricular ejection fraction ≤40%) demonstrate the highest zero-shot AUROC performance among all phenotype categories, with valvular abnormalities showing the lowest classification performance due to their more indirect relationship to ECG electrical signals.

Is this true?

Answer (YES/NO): NO